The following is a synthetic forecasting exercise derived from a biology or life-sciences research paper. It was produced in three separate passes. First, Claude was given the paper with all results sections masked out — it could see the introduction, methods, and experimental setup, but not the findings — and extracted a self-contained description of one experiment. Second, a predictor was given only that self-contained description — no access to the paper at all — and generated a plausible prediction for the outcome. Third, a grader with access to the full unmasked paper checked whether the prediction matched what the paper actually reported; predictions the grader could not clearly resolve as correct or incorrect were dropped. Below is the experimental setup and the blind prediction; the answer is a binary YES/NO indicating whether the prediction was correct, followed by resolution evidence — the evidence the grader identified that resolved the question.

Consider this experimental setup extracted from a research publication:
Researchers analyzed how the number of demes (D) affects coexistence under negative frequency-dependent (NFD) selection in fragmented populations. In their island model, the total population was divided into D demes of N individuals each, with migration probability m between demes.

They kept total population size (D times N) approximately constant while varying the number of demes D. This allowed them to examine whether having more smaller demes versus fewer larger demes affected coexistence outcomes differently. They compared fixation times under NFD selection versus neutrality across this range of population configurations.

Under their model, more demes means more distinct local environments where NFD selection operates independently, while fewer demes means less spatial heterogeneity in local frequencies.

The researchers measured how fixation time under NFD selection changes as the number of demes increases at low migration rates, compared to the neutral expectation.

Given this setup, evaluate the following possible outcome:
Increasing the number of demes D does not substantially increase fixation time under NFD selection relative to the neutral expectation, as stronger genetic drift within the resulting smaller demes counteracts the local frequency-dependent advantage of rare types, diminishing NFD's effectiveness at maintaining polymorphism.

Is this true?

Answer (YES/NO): YES